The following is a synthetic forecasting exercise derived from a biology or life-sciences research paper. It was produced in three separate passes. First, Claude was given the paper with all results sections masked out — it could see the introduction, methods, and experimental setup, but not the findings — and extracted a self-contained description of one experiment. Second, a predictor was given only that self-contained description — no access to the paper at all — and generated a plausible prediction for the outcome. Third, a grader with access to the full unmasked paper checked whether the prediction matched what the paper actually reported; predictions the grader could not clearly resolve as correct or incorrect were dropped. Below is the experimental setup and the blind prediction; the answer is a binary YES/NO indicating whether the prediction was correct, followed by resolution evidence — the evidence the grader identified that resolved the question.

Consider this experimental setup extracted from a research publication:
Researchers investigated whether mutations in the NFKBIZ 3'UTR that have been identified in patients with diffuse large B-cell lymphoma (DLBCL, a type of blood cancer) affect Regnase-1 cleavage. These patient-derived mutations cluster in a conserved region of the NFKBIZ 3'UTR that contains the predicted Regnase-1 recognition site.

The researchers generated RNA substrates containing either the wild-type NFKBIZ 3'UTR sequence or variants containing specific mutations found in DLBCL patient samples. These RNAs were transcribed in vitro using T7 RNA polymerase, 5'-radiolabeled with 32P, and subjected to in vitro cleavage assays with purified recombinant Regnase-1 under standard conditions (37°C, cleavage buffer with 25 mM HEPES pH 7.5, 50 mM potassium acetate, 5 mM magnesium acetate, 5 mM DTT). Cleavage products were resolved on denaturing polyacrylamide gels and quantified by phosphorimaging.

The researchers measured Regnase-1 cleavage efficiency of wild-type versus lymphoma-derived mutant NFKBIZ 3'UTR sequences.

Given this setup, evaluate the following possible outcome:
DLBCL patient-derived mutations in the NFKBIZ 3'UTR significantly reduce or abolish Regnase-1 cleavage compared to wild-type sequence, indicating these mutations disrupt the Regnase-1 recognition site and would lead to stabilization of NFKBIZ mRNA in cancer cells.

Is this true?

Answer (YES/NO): NO